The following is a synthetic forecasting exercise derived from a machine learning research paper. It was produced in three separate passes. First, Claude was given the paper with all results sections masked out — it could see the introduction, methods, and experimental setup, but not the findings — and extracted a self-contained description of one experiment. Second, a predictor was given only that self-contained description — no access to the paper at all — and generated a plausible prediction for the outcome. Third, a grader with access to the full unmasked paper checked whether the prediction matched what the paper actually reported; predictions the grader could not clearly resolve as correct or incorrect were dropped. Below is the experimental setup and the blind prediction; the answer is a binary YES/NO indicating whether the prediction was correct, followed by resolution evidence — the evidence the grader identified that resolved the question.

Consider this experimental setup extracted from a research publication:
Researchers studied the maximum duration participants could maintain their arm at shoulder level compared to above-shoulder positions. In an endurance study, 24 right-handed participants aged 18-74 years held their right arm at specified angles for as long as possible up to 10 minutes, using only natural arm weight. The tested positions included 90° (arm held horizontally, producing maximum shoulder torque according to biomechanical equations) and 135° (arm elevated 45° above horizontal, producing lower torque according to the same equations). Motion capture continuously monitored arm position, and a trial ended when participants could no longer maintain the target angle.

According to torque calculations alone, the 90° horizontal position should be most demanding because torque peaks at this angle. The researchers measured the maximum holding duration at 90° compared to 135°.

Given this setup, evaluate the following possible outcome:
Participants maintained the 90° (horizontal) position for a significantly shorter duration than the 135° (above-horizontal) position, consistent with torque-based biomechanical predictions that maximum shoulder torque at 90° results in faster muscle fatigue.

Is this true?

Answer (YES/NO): NO